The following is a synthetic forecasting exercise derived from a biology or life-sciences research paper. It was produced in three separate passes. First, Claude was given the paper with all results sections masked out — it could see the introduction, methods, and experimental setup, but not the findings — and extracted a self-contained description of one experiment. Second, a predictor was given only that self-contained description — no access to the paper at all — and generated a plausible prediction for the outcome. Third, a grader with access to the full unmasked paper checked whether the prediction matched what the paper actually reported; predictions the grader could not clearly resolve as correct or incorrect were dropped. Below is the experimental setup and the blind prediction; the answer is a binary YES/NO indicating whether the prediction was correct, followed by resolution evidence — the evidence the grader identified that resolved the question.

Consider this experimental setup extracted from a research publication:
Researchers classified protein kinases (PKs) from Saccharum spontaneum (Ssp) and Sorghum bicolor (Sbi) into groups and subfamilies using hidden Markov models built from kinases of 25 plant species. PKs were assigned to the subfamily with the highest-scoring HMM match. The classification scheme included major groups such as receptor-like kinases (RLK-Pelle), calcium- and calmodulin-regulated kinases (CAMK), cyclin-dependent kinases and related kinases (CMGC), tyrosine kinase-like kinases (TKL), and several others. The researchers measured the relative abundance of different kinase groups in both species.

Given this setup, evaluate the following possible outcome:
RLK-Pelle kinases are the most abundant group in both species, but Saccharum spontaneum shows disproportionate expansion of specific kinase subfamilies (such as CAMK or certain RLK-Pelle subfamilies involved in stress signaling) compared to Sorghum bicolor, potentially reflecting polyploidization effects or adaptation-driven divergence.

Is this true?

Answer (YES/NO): NO